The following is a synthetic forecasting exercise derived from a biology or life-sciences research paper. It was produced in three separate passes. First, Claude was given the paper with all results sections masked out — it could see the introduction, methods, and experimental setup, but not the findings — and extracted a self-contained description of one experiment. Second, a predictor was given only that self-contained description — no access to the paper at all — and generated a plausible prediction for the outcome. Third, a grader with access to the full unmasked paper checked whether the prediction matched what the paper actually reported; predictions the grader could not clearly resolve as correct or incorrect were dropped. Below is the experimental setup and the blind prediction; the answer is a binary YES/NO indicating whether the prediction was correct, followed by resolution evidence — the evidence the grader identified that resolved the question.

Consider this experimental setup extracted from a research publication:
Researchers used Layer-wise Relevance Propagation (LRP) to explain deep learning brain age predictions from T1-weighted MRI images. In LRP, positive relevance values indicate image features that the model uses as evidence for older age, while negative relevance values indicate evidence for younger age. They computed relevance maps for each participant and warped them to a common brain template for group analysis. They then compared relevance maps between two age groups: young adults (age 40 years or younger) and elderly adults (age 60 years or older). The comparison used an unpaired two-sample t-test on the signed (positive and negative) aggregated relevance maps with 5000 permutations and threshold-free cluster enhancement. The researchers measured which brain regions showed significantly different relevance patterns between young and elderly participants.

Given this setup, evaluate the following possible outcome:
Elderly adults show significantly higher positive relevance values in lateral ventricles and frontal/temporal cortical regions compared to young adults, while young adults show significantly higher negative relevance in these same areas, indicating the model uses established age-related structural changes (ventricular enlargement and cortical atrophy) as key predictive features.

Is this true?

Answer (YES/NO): NO